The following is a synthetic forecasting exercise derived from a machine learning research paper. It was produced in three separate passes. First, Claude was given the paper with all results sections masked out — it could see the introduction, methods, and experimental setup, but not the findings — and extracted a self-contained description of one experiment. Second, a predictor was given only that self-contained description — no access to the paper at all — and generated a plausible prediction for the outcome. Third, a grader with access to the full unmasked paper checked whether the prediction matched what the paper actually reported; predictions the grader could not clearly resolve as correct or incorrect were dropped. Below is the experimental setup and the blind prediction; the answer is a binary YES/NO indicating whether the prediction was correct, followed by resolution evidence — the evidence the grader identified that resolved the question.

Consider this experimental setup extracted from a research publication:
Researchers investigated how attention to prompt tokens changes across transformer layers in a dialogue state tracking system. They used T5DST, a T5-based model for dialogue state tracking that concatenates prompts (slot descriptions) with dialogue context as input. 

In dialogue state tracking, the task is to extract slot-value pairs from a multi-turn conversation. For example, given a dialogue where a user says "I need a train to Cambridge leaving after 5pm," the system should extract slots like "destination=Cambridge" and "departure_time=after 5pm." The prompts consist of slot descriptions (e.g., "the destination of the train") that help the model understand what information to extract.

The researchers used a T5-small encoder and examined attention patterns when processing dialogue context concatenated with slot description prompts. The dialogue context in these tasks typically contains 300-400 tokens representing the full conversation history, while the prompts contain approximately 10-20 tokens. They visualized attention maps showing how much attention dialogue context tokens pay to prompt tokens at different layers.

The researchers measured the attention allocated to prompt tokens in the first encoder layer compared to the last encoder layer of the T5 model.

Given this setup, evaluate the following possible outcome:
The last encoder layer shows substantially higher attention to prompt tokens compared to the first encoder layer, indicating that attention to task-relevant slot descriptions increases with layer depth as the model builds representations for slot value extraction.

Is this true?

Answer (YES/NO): NO